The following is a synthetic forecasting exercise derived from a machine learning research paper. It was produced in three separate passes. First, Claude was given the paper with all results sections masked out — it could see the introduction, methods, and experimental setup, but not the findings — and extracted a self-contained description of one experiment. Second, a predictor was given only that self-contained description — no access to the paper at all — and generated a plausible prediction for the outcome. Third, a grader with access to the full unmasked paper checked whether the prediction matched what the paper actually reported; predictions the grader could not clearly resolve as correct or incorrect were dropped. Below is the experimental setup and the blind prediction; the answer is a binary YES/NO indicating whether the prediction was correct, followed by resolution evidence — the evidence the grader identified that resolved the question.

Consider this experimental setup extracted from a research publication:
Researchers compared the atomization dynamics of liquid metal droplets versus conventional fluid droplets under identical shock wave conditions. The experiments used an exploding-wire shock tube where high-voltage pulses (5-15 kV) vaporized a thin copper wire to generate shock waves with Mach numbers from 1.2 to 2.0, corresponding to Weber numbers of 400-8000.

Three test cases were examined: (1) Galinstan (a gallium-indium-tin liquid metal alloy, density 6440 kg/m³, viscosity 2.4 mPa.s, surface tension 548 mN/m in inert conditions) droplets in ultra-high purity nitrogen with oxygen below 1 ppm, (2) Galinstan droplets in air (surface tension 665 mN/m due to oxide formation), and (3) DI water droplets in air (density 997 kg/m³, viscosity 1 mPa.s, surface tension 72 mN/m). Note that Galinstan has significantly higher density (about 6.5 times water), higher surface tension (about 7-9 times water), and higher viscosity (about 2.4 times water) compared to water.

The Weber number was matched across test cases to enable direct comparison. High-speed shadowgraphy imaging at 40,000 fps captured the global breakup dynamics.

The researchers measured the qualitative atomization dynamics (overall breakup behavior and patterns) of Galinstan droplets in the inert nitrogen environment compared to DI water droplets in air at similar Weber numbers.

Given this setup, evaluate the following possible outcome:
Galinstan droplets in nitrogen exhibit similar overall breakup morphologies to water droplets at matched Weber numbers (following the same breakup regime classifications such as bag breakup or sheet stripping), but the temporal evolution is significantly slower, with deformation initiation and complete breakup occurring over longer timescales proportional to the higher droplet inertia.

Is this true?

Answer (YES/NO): NO